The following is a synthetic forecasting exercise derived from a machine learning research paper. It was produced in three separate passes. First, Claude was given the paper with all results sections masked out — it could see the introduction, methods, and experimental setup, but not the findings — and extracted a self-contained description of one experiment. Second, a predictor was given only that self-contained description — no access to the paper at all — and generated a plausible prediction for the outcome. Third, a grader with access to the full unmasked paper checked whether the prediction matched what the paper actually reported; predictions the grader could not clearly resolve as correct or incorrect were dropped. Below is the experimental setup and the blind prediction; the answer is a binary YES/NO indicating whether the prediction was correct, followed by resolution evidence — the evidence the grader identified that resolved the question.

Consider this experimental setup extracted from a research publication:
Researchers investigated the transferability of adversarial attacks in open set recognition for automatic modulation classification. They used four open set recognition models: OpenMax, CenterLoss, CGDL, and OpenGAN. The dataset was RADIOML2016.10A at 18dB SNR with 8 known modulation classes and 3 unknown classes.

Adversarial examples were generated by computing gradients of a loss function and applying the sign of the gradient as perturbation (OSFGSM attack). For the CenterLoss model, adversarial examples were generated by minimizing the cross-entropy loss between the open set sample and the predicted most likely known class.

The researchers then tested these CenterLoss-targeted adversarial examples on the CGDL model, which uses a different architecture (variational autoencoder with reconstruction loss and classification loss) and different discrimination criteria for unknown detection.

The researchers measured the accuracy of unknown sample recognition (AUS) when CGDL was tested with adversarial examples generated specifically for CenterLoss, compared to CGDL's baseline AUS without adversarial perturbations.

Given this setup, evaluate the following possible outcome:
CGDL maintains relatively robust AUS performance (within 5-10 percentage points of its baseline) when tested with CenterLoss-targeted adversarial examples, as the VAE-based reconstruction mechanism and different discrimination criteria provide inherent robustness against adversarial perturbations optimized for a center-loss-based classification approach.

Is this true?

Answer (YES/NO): NO